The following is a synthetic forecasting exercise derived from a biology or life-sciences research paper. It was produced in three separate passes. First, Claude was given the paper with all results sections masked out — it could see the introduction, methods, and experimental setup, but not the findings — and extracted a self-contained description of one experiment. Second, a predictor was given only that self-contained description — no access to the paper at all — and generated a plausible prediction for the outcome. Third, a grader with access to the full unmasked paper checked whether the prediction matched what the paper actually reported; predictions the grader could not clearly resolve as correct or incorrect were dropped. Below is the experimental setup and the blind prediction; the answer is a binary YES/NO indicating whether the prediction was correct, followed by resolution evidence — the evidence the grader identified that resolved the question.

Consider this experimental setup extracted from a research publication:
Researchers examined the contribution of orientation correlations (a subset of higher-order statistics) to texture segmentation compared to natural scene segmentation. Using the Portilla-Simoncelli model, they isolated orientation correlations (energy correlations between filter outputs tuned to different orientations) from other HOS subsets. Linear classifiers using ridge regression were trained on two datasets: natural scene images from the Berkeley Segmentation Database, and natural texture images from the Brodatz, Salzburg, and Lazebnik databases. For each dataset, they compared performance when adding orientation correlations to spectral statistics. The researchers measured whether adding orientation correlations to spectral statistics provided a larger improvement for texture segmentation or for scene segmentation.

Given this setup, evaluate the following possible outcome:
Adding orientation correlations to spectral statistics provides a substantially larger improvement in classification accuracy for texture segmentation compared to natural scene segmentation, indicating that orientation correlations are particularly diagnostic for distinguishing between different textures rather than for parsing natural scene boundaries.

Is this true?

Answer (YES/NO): YES